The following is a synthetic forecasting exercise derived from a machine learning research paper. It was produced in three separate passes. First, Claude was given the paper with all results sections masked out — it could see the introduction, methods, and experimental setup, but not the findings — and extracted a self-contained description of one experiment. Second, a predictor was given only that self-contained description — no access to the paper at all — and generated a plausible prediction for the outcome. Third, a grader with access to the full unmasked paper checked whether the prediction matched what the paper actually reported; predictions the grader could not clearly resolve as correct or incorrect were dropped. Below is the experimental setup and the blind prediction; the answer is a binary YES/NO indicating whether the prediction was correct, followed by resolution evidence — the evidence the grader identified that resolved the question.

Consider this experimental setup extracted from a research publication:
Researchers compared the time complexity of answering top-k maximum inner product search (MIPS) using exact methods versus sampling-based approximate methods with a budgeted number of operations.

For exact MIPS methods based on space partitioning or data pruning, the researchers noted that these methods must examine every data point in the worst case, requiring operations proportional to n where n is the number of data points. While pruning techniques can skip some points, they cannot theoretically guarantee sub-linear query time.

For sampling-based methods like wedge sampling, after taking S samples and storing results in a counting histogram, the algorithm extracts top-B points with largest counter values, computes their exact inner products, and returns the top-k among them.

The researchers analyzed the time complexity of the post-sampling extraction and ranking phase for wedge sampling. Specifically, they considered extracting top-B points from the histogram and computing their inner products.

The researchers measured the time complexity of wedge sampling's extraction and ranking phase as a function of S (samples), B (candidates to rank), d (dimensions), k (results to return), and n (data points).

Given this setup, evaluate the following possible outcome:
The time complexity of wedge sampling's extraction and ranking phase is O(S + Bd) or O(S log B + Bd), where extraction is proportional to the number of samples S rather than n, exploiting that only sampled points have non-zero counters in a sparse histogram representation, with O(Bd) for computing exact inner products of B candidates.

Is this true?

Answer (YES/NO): NO